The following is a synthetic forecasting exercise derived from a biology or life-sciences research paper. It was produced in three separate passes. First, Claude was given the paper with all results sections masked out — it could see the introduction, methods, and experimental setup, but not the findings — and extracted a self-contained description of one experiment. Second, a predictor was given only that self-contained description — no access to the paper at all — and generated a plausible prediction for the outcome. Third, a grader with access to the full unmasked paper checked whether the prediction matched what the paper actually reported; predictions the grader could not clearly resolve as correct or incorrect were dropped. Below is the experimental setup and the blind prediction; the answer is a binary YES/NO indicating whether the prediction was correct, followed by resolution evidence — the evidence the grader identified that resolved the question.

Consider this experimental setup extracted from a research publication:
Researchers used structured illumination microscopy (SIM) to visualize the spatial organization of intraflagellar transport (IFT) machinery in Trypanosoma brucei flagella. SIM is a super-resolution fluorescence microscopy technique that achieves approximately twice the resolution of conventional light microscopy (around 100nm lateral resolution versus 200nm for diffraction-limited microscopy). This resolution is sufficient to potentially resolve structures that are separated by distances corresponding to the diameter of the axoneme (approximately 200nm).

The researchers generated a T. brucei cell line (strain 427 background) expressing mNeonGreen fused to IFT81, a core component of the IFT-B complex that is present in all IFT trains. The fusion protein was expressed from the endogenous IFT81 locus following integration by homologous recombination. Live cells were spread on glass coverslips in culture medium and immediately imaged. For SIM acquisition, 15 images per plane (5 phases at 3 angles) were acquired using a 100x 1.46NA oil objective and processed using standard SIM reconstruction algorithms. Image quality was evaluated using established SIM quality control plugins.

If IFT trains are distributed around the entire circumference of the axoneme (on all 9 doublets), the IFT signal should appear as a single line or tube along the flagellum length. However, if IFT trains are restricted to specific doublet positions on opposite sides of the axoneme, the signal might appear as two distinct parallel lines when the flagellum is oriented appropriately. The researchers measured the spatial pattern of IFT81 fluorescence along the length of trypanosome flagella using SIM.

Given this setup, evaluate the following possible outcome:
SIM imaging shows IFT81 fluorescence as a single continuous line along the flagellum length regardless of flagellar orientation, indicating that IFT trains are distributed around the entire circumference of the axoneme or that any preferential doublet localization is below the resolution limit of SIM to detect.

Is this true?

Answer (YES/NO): NO